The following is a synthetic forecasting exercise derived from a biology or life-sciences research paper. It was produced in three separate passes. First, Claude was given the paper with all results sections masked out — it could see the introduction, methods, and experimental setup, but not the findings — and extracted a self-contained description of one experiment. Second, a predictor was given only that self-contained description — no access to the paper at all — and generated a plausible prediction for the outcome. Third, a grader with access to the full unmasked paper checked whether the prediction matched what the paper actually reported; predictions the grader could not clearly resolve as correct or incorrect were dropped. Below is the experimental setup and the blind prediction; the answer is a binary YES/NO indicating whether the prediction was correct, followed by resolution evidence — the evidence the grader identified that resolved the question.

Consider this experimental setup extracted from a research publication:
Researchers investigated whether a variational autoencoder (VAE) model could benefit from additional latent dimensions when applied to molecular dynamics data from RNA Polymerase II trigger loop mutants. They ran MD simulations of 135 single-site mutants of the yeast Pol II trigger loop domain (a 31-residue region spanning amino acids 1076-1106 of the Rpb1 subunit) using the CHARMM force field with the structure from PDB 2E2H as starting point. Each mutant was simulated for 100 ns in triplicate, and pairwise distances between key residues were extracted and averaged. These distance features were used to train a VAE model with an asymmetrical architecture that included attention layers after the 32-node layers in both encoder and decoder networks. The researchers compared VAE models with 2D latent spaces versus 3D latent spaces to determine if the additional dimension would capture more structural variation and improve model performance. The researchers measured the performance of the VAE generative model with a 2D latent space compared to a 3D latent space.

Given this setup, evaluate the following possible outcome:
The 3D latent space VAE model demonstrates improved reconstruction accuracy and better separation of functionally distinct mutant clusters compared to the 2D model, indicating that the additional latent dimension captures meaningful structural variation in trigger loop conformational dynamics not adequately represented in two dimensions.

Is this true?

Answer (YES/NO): NO